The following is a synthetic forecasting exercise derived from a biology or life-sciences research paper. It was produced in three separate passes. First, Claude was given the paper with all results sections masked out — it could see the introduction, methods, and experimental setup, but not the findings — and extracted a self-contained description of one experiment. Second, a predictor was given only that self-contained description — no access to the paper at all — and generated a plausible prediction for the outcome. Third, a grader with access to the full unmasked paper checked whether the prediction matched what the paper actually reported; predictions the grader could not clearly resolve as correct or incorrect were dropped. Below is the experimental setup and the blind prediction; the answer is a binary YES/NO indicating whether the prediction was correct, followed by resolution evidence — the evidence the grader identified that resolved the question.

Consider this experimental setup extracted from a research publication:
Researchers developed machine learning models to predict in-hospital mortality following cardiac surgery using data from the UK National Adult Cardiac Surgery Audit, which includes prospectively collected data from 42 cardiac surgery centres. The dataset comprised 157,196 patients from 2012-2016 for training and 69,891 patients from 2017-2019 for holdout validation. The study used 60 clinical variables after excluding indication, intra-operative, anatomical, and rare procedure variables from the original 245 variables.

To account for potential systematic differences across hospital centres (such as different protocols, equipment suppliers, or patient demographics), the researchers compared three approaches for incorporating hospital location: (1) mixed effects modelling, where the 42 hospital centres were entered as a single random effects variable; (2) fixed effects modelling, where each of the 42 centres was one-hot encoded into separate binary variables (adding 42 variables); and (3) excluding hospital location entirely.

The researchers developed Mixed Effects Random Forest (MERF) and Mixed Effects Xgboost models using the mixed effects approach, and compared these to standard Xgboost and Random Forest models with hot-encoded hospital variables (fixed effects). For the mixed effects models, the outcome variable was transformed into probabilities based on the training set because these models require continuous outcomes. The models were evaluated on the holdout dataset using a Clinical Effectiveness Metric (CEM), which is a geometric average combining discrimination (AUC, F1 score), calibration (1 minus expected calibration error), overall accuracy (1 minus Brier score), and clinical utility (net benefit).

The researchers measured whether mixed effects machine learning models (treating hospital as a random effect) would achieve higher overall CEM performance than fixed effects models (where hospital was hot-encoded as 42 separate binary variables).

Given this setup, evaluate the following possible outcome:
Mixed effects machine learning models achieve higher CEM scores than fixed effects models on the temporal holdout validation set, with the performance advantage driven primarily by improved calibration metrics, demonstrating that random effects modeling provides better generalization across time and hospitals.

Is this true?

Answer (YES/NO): NO